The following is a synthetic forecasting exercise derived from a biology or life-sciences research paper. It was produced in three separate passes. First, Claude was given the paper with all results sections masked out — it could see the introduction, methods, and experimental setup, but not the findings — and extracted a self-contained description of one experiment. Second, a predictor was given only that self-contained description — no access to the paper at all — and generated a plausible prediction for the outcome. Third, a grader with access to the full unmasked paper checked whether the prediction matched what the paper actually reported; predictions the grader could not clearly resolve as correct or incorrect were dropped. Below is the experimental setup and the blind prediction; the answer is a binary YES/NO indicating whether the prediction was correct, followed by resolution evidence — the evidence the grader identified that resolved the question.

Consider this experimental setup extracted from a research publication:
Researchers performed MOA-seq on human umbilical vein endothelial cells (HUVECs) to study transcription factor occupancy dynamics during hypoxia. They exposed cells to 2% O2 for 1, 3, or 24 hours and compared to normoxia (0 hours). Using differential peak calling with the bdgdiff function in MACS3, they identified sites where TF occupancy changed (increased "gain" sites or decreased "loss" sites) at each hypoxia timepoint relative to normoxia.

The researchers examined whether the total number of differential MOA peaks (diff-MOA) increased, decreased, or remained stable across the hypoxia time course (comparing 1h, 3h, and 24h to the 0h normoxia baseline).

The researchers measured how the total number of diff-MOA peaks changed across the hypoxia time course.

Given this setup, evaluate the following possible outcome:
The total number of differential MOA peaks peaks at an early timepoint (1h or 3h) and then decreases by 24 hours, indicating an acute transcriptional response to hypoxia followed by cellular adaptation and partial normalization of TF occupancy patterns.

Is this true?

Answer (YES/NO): NO